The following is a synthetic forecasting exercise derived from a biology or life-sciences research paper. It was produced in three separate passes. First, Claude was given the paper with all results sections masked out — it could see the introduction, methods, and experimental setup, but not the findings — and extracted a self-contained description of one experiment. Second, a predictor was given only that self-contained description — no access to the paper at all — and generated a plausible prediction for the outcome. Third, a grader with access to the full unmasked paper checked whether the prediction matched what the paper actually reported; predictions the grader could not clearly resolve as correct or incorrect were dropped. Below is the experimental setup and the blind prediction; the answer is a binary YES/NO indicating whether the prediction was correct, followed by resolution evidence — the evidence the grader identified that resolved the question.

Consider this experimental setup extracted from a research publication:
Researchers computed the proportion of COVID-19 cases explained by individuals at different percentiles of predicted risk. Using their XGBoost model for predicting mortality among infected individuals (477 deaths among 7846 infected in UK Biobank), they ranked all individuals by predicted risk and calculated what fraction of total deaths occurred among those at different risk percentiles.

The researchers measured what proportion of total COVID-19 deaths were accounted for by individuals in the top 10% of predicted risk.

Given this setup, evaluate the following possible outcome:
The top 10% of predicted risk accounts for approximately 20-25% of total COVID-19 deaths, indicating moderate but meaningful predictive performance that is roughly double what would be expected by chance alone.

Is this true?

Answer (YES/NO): NO